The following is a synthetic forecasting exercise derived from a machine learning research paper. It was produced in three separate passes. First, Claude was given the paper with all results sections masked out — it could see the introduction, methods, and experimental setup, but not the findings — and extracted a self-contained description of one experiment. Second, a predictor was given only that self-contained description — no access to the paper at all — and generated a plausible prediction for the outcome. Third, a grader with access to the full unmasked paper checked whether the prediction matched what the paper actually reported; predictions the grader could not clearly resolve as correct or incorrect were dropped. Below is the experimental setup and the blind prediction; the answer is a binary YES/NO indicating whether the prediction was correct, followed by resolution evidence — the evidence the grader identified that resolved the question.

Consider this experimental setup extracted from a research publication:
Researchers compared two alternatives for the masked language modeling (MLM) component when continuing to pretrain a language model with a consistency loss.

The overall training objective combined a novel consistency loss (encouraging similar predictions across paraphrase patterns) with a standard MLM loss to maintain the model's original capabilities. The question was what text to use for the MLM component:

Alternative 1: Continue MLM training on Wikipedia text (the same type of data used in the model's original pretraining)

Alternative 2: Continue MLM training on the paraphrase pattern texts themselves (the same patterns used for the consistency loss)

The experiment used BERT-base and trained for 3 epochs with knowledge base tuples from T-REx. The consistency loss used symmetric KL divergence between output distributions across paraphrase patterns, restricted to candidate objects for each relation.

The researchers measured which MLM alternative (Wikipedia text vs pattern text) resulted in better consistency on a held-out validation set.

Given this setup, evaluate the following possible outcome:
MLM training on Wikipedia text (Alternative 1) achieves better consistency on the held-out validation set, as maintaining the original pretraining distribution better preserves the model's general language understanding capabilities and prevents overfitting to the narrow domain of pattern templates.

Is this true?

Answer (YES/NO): NO